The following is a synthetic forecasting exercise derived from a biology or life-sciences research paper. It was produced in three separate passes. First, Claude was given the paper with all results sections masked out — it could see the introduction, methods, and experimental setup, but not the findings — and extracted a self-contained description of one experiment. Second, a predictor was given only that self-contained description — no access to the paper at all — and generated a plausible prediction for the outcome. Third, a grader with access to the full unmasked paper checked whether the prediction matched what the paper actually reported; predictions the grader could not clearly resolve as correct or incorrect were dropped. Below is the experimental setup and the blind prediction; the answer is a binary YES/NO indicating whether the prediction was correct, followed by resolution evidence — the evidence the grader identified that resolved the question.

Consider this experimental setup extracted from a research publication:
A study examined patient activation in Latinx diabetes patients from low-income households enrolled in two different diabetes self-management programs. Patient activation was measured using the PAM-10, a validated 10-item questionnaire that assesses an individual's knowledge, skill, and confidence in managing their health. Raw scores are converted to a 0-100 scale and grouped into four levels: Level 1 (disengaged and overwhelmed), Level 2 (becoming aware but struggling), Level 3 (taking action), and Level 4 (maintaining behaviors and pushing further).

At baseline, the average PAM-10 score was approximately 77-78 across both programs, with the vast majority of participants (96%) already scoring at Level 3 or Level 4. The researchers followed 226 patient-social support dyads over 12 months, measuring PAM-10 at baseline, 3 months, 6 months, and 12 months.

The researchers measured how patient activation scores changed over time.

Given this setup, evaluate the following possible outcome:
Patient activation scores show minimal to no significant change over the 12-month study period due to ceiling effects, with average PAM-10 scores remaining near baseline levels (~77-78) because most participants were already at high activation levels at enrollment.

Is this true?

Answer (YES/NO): NO